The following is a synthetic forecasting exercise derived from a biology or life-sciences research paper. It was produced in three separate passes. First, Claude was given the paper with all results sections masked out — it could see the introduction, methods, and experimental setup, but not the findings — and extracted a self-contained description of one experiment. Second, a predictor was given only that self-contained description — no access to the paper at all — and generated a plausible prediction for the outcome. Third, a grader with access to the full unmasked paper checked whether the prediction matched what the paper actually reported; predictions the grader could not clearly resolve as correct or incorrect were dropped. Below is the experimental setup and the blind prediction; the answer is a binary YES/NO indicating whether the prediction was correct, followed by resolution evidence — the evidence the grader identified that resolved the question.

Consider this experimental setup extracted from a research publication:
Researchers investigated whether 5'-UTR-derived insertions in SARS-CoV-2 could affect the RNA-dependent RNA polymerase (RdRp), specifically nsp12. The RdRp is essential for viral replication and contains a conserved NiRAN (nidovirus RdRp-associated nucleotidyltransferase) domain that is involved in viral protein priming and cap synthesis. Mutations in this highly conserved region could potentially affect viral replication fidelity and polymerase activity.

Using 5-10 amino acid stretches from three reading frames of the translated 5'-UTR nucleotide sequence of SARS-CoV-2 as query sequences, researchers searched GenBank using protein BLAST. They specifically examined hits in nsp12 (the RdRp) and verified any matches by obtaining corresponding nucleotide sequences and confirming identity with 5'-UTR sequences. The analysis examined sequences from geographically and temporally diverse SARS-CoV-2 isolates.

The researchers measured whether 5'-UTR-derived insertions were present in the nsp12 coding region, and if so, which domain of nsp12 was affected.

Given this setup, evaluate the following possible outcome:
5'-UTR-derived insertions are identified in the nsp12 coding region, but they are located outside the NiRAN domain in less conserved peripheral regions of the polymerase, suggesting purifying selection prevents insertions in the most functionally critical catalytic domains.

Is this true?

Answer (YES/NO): NO